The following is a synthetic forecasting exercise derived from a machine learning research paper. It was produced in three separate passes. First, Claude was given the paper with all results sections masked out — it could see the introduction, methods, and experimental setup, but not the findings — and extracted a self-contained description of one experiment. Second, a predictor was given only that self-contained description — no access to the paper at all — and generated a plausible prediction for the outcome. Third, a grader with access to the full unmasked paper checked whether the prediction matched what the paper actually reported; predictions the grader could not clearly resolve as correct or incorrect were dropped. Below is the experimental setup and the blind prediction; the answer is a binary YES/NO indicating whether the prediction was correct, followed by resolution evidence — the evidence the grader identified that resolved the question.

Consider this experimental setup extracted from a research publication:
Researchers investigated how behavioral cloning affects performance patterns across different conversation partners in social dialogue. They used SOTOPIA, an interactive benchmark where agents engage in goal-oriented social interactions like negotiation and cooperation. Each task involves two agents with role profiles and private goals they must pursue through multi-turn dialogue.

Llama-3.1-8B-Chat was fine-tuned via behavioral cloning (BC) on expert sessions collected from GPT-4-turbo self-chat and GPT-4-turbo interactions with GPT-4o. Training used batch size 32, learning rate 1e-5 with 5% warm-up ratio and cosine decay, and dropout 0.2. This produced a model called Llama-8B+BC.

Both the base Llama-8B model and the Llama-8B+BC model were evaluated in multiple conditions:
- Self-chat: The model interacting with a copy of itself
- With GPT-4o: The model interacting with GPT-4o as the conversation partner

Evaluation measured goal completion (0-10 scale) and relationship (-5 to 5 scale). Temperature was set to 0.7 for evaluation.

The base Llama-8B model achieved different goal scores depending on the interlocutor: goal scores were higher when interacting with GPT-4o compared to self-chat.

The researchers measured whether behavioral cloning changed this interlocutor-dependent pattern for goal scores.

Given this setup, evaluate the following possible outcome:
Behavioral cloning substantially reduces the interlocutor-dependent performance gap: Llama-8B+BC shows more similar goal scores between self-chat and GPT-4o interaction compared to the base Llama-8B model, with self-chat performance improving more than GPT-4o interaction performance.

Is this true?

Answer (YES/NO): YES